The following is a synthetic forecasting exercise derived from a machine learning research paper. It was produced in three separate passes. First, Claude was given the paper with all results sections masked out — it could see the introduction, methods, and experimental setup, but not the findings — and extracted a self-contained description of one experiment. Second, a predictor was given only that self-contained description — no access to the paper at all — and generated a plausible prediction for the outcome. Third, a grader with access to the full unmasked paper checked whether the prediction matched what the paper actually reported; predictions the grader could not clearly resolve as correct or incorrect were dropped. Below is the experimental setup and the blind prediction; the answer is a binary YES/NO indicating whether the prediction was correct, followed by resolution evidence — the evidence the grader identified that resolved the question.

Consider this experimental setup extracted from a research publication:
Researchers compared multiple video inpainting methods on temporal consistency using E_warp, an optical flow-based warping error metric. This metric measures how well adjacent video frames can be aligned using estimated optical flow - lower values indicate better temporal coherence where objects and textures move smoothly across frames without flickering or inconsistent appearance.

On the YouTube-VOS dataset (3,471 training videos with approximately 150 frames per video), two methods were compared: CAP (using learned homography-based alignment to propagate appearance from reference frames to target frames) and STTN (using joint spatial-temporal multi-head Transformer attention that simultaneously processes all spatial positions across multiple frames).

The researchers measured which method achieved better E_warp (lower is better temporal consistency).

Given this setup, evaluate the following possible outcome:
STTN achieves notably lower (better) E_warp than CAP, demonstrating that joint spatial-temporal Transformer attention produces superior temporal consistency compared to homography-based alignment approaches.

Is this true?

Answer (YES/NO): NO